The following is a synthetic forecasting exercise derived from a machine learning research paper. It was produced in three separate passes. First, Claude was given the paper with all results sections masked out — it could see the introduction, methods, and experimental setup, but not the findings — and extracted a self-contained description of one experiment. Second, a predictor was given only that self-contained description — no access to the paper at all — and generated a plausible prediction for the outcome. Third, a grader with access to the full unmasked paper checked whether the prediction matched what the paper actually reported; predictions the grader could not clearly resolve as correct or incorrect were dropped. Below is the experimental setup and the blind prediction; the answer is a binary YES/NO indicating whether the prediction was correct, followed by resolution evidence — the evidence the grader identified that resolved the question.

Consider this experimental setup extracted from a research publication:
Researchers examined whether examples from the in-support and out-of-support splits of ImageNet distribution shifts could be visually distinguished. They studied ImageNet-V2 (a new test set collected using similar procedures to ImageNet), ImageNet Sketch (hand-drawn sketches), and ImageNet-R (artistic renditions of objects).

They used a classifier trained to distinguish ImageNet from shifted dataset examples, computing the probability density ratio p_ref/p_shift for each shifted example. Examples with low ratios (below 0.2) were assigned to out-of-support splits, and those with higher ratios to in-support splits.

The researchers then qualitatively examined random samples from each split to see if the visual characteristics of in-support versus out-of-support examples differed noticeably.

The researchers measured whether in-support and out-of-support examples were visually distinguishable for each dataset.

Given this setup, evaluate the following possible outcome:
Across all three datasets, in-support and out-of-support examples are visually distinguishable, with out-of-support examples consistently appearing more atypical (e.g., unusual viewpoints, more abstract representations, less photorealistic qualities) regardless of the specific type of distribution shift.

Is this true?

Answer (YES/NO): NO